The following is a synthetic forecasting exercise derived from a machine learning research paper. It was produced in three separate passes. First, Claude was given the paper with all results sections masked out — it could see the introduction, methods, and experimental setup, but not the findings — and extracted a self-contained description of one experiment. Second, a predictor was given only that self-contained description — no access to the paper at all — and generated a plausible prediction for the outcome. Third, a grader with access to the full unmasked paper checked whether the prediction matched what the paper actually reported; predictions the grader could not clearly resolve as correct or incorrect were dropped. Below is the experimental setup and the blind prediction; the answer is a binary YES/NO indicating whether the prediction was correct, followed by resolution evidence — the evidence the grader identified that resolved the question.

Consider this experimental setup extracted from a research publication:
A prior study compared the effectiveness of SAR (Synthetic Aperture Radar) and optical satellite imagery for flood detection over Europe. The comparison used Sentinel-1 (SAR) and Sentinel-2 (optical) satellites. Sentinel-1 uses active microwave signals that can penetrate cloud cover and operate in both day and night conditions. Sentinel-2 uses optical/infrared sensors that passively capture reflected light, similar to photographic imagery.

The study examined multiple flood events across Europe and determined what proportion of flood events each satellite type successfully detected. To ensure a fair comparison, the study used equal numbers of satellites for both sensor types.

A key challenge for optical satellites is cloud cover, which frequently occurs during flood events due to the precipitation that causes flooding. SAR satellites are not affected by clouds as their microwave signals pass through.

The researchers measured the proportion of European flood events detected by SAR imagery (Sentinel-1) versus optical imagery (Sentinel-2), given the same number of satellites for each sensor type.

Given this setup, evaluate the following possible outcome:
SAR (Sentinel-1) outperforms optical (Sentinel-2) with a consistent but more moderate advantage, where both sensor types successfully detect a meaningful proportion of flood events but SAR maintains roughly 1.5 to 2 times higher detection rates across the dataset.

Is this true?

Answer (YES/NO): YES